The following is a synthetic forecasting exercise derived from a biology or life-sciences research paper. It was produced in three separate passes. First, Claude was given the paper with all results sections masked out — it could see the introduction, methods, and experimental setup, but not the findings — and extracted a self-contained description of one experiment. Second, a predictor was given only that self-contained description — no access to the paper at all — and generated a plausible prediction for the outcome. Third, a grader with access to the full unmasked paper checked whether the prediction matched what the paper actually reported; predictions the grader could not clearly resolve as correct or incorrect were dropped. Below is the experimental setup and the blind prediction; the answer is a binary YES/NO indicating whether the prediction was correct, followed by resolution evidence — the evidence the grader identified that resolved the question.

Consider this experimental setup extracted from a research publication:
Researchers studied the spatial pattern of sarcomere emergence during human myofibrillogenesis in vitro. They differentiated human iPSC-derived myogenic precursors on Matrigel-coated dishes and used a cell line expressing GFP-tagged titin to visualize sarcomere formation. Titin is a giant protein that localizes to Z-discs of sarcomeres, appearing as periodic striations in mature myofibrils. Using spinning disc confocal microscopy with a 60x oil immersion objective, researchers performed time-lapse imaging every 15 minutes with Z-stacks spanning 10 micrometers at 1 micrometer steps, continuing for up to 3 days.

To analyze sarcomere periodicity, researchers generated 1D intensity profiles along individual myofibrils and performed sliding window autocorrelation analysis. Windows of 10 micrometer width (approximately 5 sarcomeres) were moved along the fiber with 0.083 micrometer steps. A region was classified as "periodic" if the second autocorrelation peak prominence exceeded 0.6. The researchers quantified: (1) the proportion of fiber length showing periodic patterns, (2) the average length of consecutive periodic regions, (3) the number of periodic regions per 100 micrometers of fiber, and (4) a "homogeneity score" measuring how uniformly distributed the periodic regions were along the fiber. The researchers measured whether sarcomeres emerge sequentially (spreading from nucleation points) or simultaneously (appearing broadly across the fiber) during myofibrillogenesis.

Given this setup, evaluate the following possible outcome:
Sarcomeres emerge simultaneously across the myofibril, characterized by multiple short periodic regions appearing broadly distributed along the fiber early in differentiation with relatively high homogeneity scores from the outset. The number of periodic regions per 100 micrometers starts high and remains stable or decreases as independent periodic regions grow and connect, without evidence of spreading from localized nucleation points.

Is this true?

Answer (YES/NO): YES